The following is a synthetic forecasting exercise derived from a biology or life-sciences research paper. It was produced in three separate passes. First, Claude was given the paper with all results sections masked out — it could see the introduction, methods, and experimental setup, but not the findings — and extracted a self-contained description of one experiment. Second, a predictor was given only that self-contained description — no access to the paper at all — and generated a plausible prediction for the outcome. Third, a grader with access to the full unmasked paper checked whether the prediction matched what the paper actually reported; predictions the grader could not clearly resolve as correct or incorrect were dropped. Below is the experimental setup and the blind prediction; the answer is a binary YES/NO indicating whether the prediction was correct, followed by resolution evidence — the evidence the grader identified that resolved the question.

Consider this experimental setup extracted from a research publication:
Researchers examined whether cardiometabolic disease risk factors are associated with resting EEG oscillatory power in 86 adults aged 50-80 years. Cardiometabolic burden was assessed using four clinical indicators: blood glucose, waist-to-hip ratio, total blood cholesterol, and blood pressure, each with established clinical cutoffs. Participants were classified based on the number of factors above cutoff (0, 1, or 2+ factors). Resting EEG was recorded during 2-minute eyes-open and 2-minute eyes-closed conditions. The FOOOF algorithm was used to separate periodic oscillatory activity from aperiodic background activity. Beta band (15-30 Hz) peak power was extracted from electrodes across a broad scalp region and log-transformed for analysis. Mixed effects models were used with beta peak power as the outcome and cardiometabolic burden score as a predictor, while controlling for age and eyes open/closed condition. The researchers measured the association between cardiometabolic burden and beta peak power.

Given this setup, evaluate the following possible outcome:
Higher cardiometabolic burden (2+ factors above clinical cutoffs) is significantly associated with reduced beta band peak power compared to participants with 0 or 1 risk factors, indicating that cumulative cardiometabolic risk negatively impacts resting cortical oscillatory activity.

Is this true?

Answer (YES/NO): YES